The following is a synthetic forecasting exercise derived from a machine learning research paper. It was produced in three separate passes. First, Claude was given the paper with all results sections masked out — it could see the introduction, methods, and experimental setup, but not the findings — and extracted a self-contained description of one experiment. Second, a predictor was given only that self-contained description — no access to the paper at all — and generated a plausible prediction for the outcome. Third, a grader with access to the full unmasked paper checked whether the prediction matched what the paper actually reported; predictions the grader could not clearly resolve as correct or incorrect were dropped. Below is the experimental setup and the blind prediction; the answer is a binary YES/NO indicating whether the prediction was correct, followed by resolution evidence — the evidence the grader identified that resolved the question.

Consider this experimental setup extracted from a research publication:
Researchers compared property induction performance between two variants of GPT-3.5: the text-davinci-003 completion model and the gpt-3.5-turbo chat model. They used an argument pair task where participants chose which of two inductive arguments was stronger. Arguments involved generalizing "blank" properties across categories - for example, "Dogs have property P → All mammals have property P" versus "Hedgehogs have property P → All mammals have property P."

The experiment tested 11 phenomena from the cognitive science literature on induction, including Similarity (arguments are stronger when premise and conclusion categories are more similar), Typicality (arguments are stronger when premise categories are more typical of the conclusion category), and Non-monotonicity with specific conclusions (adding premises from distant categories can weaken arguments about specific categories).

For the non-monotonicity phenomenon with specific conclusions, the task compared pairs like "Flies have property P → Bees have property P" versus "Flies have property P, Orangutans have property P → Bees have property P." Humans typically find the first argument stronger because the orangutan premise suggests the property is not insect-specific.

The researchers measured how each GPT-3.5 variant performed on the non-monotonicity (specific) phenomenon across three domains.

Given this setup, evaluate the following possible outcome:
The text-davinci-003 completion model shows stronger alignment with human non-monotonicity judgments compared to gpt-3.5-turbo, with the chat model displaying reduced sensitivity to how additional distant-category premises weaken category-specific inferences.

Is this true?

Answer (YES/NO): NO